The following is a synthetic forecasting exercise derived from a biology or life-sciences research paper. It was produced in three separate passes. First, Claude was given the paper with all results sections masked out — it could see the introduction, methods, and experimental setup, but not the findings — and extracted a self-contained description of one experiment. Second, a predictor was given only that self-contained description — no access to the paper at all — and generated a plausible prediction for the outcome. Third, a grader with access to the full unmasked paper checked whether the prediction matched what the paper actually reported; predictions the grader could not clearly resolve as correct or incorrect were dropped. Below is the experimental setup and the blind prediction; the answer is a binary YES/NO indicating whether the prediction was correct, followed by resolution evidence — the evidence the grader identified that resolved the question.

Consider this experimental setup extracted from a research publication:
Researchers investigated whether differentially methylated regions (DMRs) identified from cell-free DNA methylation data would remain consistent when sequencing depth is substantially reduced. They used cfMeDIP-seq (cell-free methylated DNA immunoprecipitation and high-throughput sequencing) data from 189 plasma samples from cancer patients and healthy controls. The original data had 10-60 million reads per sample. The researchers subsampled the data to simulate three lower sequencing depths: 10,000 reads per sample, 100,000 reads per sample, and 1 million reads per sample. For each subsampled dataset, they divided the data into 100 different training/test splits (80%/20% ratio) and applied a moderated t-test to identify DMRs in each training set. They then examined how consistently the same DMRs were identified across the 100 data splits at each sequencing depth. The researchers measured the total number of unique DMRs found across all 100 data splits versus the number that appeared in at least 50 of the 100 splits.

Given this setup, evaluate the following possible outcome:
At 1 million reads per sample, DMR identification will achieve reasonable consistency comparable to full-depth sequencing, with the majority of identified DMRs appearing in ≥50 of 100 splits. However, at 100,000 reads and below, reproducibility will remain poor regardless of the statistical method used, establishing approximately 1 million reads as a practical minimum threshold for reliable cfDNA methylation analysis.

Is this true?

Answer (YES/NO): NO